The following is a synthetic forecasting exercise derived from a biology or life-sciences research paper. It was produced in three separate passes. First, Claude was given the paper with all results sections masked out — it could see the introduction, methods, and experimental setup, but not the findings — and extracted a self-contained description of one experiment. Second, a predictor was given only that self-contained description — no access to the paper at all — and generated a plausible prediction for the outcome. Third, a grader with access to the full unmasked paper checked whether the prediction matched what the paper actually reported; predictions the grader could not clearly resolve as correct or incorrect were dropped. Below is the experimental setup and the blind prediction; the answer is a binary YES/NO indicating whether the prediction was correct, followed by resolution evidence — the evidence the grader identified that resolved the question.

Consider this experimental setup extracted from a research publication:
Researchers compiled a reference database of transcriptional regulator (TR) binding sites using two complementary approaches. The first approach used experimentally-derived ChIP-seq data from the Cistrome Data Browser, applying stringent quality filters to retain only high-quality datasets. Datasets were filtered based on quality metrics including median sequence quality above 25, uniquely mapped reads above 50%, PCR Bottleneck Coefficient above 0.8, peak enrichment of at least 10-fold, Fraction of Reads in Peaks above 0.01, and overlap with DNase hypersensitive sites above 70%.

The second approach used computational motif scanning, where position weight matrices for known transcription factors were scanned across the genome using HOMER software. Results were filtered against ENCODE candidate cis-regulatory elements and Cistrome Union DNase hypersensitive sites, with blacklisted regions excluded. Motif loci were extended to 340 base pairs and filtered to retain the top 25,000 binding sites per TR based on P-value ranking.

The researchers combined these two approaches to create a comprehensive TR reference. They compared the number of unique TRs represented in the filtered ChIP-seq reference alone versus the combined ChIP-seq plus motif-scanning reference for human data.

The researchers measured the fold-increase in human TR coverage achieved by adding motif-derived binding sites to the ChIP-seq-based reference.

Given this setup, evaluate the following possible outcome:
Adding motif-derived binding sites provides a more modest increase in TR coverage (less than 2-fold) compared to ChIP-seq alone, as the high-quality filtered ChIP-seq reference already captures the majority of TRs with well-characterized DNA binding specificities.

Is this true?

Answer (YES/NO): YES